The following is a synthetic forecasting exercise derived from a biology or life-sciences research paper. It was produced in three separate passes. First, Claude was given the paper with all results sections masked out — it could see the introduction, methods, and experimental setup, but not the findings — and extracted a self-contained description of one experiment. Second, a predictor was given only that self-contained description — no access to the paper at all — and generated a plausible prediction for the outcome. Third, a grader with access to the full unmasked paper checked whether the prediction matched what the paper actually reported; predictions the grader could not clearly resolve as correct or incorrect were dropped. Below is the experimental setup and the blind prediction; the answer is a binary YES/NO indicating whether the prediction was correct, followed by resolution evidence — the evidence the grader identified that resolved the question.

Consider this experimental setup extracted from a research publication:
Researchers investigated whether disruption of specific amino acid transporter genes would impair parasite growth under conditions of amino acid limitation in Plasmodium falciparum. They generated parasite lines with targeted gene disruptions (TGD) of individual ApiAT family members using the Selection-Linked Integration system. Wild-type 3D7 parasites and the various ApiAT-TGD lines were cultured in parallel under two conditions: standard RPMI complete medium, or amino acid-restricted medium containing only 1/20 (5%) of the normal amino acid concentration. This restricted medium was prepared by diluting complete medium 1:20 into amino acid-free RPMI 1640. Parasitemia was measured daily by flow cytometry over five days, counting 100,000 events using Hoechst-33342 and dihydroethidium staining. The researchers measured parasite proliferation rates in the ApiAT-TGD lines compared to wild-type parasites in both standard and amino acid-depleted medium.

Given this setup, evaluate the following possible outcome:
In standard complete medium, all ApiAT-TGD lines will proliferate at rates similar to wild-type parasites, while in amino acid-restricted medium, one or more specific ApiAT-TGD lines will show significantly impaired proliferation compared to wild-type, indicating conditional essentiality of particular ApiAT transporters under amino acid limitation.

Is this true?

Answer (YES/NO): NO